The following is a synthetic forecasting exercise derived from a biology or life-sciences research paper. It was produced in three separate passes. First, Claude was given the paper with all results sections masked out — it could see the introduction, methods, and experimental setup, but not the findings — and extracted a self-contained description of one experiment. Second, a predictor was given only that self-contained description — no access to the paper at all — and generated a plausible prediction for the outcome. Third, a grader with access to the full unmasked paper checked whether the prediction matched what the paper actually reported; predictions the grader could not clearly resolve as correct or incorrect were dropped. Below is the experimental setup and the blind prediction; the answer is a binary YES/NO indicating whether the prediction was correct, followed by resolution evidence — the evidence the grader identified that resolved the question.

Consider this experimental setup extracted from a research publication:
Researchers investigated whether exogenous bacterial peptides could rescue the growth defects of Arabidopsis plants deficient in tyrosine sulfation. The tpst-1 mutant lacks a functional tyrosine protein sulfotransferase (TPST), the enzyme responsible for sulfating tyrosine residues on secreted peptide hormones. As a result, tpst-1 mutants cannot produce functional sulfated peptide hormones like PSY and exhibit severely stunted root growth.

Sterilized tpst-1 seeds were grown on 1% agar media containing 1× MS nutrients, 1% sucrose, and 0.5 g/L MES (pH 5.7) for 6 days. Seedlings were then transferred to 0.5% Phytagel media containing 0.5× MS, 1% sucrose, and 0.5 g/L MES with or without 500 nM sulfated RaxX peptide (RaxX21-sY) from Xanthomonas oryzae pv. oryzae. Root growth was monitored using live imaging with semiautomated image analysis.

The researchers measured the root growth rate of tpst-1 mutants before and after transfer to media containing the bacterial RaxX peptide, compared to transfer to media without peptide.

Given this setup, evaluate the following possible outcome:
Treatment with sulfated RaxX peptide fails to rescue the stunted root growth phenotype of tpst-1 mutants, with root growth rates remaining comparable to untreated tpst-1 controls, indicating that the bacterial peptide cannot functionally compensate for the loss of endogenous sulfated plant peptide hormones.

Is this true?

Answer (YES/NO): NO